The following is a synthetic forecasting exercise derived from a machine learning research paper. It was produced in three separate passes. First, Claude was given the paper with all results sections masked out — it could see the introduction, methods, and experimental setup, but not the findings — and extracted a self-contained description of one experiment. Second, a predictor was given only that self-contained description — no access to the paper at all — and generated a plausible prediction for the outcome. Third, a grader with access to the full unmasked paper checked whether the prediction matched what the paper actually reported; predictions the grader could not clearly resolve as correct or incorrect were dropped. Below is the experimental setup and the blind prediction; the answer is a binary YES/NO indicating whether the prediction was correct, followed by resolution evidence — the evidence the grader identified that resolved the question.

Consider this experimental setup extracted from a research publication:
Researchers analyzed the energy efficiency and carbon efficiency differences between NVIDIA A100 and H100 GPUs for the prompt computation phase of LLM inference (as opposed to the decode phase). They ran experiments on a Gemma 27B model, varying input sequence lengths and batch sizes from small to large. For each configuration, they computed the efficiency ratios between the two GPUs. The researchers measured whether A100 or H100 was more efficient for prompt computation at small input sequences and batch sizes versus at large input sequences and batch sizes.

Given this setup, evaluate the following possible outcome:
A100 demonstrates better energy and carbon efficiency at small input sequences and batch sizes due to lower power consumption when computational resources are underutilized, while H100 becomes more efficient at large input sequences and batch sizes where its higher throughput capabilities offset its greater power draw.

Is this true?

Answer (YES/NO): YES